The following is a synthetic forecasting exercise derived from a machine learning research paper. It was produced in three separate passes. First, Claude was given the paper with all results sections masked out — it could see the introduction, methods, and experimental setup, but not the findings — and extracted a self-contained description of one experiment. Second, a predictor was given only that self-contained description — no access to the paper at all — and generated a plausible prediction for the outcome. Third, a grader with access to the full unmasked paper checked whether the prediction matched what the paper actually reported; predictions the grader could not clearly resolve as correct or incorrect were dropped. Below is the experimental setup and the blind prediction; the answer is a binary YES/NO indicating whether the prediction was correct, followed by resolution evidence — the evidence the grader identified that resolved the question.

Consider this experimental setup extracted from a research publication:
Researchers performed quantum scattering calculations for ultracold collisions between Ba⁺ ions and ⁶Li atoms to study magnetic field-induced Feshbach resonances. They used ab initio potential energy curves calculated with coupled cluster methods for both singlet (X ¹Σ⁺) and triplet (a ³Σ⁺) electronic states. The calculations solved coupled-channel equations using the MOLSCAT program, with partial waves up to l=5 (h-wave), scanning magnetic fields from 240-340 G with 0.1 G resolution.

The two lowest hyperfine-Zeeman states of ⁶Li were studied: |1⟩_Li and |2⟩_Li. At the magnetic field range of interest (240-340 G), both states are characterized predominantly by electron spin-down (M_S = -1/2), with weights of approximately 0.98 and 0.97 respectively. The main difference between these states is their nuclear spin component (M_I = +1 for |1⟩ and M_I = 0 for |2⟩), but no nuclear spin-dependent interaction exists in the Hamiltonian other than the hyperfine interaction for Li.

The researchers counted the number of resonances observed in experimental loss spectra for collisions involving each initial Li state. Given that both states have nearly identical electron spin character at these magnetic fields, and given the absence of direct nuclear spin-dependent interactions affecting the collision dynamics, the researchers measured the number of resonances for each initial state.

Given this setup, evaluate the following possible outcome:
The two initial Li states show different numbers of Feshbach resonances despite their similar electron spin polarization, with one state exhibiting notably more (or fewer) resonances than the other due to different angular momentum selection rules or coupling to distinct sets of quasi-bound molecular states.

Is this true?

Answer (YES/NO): YES